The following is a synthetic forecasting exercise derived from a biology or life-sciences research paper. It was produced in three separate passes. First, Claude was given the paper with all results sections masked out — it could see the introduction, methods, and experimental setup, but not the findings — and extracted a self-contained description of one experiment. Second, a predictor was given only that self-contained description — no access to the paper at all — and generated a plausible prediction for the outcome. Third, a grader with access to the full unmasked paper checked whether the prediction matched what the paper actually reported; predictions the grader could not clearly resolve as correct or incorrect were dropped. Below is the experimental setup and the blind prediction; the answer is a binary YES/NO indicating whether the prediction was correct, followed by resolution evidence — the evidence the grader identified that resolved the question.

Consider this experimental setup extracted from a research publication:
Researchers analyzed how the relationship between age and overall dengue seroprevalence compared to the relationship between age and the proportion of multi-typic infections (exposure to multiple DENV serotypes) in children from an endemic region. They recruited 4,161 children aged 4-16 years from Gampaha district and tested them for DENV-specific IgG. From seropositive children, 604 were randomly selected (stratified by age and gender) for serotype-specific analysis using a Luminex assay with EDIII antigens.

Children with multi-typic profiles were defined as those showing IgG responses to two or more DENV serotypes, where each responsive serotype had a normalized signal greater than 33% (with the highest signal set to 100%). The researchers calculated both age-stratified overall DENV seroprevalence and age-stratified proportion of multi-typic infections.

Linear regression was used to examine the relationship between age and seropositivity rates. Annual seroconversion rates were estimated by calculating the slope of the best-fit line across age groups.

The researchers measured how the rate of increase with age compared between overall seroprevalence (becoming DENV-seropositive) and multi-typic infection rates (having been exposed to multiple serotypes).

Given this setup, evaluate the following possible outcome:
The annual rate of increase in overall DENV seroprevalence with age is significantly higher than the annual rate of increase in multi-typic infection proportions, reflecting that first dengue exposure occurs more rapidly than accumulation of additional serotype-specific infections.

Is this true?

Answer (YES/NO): YES